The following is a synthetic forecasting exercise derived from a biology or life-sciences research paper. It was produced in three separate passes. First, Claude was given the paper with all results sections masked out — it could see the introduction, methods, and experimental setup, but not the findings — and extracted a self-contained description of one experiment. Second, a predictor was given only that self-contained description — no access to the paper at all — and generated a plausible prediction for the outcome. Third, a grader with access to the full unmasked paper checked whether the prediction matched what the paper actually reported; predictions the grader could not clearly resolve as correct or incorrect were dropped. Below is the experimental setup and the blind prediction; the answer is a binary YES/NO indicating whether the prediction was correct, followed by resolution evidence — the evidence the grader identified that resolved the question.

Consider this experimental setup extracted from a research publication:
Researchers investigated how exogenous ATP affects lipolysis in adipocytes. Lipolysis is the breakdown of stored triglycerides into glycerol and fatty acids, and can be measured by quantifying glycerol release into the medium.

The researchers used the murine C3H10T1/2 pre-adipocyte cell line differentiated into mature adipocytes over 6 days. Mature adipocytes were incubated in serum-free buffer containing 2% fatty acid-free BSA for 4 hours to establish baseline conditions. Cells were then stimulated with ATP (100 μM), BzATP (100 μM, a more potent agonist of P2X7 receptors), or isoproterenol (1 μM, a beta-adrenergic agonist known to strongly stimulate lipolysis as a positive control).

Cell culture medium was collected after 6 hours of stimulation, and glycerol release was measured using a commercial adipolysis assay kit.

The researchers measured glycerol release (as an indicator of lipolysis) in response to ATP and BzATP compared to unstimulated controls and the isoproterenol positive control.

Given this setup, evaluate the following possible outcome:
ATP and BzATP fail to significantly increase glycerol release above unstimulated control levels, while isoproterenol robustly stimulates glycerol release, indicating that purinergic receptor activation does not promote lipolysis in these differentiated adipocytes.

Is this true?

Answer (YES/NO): NO